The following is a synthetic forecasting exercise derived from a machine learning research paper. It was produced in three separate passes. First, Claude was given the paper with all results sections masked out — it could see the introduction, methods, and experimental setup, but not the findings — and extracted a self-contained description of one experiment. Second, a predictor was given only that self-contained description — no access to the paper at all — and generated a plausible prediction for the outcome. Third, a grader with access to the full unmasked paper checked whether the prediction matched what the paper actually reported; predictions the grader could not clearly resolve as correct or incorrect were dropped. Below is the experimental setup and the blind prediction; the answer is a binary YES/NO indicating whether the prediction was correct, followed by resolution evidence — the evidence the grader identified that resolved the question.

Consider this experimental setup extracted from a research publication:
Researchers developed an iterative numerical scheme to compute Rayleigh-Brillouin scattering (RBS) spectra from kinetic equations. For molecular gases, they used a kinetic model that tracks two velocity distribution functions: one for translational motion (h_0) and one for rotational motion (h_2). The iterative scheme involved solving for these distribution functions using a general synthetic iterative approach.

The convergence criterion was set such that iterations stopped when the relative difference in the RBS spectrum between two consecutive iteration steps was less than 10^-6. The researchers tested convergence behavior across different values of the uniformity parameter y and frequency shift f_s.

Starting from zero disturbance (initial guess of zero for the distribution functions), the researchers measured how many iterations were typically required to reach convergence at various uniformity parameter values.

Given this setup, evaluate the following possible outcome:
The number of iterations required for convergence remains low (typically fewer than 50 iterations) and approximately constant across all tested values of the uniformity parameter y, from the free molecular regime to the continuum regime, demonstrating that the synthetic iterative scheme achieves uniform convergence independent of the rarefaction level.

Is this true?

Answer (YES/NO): YES